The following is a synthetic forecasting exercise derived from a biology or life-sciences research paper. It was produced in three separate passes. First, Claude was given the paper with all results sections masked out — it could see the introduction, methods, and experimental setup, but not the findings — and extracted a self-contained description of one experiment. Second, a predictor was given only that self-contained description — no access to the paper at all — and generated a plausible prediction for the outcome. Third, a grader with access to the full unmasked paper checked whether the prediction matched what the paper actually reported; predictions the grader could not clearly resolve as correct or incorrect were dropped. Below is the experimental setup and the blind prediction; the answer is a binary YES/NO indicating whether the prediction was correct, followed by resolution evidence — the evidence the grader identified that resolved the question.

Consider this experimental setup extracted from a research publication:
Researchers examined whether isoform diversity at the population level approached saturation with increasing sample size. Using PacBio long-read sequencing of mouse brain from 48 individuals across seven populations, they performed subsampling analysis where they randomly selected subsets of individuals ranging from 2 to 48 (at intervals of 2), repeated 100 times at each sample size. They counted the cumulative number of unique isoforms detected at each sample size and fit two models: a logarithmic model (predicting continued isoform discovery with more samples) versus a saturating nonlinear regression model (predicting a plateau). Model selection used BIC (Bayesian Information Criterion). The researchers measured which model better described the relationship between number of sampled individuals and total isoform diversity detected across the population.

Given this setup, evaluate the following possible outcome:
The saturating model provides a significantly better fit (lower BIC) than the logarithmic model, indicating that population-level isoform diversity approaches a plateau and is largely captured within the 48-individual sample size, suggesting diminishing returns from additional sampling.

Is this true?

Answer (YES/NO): NO